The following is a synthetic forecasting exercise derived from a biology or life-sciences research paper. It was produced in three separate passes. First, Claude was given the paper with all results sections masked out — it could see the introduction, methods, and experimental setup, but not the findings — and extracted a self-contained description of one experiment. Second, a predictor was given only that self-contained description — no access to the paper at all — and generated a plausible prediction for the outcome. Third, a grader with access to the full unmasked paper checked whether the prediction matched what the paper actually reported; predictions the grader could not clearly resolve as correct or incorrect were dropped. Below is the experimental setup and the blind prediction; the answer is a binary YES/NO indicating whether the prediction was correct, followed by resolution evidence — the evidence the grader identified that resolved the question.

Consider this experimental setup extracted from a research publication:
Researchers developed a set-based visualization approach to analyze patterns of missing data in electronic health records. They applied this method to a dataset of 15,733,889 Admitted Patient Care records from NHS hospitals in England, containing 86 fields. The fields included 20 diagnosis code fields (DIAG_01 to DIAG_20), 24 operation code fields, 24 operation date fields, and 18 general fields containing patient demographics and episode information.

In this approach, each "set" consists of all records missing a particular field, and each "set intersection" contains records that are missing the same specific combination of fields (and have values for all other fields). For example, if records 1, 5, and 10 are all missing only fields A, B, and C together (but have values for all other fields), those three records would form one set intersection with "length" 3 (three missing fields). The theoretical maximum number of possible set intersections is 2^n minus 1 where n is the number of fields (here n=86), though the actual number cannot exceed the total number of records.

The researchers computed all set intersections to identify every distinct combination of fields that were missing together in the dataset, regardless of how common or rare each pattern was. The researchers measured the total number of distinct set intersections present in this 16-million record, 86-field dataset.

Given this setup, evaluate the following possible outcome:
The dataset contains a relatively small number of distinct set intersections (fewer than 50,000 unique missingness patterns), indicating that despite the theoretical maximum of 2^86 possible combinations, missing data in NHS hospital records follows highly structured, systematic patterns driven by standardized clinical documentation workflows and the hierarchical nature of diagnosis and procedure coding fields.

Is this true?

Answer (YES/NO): YES